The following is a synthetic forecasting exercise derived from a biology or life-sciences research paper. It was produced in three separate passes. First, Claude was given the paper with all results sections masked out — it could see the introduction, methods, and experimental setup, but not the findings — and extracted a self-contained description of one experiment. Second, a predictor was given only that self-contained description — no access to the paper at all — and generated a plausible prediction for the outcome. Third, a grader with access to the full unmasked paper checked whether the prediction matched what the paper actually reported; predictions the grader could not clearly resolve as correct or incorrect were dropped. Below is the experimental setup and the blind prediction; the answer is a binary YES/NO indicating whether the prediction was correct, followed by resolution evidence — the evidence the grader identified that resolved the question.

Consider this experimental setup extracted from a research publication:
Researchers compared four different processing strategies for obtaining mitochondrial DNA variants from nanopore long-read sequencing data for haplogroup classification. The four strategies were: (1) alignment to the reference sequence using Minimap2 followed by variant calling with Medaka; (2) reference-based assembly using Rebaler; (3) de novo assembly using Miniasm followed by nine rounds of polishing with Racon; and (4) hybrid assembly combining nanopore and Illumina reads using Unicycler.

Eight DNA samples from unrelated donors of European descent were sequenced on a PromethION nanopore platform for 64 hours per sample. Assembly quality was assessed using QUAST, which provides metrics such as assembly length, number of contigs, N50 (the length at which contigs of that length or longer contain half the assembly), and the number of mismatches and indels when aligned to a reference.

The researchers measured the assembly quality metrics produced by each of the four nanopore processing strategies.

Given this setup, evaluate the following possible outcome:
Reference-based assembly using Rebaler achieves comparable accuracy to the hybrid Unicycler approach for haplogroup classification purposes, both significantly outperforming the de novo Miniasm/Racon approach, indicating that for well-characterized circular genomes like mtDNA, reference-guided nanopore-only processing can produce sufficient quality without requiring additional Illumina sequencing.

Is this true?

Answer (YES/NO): YES